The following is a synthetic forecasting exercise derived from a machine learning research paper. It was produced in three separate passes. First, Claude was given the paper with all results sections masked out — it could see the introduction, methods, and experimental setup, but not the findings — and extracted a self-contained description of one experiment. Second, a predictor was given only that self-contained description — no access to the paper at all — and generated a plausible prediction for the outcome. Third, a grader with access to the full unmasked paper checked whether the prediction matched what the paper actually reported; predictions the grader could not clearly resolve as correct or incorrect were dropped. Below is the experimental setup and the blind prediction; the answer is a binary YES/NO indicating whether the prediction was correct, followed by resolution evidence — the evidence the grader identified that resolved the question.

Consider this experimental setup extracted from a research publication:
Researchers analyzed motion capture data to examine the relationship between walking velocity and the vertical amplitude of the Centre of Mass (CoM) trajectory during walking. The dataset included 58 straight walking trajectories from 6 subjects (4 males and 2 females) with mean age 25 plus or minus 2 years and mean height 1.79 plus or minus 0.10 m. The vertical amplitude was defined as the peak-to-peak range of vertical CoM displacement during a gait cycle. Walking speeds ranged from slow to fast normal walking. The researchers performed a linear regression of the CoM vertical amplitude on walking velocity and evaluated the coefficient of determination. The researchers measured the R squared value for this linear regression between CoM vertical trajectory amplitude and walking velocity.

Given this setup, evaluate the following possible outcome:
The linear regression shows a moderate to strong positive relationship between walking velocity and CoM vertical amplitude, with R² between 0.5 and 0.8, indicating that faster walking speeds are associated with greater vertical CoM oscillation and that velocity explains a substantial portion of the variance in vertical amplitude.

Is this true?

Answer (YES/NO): NO